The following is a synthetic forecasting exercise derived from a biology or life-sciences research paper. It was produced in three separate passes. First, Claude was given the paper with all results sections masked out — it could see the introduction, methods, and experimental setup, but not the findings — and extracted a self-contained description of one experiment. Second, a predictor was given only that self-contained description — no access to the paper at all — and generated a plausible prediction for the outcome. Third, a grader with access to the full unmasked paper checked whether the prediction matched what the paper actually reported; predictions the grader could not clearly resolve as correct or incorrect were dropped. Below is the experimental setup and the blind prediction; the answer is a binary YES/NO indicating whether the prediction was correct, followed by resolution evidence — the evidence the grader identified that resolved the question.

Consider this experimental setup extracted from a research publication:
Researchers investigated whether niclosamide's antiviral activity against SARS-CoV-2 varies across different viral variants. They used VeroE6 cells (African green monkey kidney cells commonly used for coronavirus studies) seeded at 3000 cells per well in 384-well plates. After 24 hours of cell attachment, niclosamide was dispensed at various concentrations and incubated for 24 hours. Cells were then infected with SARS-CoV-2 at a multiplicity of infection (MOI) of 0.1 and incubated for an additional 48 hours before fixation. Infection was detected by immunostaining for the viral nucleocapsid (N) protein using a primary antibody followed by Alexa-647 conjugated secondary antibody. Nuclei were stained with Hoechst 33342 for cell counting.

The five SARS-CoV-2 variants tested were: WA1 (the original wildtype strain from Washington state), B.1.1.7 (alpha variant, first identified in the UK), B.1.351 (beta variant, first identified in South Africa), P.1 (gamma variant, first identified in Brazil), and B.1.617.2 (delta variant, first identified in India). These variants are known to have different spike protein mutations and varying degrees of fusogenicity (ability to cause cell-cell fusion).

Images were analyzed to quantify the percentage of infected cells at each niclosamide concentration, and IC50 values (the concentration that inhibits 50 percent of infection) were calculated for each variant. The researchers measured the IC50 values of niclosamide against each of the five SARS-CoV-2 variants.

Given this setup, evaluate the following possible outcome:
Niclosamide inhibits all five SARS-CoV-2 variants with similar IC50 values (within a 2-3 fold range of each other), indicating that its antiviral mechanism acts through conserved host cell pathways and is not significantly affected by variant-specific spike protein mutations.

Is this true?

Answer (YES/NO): NO